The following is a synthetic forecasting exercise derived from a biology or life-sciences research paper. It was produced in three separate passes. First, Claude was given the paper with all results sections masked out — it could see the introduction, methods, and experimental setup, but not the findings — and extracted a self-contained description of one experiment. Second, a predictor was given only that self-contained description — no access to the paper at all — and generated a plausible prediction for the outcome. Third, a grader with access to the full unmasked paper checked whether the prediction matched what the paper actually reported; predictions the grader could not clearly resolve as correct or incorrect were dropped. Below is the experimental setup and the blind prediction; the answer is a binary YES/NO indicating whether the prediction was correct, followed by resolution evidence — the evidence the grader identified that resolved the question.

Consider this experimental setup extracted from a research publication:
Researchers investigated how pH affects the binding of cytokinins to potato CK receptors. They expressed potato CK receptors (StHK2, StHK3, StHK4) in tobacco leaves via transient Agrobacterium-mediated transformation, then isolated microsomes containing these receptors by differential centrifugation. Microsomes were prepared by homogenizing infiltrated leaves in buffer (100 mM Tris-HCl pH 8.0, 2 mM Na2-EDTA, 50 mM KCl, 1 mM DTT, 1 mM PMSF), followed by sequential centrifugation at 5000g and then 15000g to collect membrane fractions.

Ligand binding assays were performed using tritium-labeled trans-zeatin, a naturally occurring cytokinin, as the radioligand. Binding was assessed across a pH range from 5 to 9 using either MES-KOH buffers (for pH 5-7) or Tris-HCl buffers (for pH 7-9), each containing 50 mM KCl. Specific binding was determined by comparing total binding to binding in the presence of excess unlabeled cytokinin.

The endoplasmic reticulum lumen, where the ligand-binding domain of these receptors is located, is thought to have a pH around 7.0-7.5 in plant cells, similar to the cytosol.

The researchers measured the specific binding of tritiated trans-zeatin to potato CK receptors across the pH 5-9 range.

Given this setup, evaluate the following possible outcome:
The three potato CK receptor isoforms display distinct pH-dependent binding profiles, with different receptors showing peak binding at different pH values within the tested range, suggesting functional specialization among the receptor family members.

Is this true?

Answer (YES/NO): YES